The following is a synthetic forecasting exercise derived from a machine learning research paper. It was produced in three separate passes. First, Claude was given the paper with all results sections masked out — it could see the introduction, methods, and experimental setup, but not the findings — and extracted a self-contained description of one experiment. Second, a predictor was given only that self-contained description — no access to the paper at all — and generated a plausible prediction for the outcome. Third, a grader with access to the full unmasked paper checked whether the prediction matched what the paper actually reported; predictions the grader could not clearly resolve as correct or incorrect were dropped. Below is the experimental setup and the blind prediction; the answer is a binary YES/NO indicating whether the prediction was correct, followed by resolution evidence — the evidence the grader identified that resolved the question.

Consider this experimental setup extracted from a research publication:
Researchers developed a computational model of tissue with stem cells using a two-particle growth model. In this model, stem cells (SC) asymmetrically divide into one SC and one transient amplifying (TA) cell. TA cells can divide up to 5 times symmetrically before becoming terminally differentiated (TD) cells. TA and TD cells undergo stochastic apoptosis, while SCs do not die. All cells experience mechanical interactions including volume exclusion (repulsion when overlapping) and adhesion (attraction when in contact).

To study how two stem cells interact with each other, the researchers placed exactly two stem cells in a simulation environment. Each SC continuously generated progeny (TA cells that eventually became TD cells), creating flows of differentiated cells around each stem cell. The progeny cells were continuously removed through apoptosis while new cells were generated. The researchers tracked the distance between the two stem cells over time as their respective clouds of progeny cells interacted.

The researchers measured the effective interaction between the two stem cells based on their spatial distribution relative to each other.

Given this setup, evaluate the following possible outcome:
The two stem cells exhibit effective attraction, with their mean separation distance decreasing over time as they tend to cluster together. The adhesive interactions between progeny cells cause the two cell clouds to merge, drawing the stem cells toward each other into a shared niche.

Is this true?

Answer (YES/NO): NO